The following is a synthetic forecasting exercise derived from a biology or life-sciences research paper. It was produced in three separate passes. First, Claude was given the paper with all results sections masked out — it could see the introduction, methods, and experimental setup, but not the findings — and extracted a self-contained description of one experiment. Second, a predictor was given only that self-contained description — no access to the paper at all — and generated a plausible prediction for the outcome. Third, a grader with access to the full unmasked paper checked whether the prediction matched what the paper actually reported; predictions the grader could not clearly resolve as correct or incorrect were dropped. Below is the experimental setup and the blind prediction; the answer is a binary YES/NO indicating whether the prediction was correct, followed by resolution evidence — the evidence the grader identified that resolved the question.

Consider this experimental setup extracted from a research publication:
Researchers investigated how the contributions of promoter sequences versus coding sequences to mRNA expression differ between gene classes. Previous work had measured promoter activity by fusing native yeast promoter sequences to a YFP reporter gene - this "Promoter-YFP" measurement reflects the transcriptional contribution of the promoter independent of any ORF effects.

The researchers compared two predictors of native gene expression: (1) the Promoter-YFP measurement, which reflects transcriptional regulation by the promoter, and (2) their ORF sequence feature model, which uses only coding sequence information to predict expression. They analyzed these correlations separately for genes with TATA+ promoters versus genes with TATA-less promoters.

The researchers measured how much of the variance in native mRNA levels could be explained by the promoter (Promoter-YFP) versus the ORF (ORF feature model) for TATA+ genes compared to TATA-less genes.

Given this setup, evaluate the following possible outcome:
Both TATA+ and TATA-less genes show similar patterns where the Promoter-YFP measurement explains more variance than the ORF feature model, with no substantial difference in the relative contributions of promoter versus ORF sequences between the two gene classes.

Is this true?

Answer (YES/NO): NO